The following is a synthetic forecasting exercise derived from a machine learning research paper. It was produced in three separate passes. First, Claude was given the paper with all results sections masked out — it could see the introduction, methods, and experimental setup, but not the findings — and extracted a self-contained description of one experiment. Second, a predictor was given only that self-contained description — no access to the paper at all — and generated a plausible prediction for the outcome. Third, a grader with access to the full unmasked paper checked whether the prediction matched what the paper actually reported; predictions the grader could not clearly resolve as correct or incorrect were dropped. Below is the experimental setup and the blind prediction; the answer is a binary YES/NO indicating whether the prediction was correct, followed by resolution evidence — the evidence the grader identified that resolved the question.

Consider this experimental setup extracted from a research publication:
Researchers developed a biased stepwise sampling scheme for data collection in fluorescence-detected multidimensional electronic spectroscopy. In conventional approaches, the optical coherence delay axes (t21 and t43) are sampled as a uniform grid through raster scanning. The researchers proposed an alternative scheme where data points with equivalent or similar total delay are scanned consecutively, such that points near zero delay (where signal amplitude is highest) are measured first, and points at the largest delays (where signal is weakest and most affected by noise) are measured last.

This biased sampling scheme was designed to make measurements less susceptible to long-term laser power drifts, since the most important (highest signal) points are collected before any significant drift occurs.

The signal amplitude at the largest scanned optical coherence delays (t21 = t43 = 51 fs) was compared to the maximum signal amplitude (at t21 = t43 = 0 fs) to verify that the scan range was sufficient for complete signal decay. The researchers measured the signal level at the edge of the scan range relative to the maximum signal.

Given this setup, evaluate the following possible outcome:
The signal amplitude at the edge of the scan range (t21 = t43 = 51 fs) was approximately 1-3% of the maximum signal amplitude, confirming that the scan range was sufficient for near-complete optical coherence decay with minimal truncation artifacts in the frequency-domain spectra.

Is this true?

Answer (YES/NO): NO